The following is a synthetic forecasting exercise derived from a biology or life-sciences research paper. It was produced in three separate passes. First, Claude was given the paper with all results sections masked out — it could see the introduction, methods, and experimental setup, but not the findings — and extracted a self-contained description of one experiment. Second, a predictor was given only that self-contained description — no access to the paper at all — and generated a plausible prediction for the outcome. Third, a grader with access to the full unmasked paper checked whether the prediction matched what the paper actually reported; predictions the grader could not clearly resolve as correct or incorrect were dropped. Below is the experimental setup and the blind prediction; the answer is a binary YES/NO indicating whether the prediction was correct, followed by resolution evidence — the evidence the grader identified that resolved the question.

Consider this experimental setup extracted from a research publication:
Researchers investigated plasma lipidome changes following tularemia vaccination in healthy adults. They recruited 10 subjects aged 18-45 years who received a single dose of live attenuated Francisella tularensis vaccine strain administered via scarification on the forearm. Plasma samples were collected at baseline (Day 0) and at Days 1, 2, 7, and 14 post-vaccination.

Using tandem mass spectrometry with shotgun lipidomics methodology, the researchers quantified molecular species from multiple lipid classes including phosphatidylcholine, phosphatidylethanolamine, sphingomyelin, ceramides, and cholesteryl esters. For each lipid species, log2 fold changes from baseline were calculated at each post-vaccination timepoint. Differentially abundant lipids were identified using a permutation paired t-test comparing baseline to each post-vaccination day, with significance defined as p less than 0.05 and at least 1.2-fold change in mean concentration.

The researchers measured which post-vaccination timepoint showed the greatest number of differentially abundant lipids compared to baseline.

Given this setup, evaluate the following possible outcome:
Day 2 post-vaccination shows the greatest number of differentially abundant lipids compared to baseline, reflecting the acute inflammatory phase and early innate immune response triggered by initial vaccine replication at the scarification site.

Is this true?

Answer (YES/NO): NO